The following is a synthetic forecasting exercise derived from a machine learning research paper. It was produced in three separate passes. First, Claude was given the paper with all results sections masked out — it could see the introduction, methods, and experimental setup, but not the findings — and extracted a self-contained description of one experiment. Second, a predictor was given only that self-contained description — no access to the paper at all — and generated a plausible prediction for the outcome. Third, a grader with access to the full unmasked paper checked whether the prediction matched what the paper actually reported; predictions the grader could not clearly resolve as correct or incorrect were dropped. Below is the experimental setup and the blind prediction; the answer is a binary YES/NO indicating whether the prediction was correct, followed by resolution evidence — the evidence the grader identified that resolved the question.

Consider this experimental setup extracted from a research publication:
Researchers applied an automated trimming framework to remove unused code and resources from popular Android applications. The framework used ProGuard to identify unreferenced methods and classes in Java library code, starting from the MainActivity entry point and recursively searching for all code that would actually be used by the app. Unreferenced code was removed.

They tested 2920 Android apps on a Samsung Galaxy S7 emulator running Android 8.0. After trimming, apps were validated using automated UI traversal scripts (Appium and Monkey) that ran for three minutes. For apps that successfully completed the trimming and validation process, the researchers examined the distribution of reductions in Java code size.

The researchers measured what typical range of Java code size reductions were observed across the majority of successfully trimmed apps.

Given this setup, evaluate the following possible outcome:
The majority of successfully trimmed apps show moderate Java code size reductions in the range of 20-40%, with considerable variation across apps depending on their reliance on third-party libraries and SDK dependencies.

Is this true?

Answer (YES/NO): NO